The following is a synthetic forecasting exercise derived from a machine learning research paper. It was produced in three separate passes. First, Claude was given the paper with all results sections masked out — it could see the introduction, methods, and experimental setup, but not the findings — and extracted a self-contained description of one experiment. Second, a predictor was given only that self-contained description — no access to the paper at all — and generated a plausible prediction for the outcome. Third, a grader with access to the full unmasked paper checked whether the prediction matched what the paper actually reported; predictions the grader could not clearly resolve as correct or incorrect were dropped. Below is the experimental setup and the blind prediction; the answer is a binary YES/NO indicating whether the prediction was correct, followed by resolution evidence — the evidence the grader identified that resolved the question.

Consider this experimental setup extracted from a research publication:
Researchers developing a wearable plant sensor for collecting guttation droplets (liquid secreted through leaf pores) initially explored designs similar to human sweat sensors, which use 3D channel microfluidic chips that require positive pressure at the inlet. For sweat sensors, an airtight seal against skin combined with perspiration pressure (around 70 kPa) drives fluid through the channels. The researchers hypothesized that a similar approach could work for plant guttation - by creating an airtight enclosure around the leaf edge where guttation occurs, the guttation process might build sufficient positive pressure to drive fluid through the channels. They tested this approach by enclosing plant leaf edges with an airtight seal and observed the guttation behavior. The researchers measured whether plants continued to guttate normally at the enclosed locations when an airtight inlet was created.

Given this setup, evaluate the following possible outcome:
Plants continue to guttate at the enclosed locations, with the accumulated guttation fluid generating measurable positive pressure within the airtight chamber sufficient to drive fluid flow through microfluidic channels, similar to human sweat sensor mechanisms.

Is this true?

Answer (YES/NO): NO